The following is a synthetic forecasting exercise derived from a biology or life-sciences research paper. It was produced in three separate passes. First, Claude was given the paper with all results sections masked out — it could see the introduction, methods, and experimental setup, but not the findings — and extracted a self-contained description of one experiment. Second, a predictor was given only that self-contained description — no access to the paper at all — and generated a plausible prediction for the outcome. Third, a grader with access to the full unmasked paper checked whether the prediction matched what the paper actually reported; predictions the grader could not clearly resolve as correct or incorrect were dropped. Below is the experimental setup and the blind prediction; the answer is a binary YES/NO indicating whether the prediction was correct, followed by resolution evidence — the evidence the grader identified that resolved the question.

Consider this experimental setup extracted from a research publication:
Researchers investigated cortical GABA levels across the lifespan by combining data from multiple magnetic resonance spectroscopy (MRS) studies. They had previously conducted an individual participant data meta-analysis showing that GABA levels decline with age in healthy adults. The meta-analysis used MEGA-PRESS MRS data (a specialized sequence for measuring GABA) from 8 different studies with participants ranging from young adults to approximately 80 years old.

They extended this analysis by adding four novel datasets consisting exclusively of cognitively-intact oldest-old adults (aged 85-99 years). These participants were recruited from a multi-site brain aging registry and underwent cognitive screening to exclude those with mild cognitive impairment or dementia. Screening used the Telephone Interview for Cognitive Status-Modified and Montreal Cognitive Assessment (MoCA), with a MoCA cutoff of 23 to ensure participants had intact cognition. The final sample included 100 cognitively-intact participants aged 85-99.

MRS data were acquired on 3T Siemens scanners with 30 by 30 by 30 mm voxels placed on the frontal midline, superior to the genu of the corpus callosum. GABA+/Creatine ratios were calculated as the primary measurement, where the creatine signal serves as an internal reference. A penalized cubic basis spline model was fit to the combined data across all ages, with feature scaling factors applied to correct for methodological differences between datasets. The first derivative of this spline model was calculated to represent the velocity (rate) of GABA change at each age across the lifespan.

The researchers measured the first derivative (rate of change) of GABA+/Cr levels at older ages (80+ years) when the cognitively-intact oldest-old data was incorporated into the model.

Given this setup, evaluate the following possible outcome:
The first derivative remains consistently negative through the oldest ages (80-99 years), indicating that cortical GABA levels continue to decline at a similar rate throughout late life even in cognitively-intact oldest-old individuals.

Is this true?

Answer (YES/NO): NO